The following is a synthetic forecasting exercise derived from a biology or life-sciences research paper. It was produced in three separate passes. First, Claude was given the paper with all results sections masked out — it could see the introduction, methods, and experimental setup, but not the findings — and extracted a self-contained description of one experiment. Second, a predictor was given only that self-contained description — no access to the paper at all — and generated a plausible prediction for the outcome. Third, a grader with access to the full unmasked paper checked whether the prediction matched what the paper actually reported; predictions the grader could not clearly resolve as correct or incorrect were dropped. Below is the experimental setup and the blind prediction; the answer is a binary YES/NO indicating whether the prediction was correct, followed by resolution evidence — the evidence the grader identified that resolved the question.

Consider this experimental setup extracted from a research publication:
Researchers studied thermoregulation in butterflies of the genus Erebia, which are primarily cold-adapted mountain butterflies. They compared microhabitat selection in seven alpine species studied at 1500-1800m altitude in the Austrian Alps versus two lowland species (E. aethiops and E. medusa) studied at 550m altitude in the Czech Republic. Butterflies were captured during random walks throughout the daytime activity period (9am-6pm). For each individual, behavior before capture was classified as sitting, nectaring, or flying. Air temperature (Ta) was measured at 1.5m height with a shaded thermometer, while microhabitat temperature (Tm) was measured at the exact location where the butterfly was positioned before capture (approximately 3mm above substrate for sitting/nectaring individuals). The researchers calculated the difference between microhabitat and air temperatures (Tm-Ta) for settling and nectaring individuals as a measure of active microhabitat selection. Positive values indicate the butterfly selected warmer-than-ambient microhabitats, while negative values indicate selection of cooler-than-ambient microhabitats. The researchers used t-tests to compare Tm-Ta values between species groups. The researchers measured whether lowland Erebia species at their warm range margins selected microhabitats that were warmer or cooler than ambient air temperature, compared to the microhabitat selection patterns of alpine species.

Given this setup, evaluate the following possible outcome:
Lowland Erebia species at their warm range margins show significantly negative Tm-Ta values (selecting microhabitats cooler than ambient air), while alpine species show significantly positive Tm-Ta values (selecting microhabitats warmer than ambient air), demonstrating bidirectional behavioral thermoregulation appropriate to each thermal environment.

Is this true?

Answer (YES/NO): NO